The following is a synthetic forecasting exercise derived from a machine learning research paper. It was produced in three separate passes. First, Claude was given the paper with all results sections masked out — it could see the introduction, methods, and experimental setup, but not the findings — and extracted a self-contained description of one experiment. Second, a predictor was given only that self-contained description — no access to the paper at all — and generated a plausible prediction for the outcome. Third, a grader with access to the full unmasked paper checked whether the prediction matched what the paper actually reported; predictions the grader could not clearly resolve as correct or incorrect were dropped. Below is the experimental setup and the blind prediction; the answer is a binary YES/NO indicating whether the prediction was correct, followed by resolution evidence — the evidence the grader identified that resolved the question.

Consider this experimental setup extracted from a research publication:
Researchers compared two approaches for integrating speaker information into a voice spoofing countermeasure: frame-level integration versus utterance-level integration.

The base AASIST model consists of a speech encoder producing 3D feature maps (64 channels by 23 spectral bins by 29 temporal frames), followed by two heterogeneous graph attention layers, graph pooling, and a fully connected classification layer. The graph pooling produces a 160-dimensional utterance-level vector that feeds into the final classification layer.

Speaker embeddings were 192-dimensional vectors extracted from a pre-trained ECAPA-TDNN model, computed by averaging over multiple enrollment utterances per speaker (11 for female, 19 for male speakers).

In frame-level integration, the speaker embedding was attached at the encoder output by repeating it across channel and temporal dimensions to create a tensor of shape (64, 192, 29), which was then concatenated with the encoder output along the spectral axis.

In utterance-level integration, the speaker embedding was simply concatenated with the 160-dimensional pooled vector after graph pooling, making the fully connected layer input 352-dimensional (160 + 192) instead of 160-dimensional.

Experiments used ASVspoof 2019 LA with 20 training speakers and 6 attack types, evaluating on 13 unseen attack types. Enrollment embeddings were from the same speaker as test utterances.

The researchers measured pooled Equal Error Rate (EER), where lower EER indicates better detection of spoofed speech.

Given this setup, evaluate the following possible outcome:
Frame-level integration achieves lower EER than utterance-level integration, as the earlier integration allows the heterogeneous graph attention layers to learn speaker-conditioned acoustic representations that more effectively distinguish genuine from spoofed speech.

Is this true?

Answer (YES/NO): YES